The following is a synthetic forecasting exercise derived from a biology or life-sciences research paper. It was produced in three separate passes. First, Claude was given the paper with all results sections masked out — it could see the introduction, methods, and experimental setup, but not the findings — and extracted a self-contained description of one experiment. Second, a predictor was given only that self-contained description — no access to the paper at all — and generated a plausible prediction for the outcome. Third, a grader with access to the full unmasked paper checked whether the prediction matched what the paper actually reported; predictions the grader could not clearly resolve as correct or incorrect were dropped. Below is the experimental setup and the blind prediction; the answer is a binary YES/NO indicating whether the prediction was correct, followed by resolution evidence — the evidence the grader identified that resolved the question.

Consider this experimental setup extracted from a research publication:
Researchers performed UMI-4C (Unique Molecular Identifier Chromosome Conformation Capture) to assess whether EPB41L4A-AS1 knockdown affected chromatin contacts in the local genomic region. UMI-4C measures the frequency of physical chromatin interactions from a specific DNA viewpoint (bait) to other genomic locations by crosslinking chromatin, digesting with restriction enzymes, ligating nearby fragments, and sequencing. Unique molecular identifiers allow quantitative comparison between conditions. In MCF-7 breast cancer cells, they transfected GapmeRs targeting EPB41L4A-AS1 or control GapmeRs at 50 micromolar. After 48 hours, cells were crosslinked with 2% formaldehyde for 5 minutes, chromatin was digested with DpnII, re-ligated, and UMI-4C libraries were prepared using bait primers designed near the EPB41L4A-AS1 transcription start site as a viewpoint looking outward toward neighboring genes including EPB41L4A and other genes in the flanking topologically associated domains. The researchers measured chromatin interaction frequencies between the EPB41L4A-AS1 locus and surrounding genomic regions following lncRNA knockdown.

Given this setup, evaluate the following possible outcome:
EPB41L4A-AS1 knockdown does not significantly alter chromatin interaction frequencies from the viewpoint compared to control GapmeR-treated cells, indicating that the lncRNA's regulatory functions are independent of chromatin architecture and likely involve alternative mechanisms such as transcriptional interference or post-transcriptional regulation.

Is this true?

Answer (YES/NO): NO